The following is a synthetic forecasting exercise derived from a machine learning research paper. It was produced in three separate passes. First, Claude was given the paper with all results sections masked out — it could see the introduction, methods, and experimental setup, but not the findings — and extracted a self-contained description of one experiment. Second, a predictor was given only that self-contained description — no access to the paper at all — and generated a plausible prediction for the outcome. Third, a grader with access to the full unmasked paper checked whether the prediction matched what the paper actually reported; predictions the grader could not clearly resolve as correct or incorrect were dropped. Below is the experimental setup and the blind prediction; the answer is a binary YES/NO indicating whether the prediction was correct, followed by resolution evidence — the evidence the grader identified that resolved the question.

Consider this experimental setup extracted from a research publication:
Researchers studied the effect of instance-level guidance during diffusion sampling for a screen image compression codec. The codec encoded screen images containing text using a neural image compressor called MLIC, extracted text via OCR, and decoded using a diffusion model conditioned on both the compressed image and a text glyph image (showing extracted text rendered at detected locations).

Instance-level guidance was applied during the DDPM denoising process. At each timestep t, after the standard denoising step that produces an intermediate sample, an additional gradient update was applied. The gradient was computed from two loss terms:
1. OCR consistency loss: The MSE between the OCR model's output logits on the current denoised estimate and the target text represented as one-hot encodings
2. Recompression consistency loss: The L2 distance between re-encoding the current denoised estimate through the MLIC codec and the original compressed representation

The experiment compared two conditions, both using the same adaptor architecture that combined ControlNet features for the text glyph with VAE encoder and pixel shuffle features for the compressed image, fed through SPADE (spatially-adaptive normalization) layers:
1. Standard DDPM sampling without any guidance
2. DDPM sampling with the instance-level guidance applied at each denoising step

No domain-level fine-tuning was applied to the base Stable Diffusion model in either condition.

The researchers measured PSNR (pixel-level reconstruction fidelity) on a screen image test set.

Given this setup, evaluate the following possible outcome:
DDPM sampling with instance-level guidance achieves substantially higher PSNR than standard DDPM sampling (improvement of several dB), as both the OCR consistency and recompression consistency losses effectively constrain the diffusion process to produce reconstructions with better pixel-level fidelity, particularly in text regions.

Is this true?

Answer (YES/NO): YES